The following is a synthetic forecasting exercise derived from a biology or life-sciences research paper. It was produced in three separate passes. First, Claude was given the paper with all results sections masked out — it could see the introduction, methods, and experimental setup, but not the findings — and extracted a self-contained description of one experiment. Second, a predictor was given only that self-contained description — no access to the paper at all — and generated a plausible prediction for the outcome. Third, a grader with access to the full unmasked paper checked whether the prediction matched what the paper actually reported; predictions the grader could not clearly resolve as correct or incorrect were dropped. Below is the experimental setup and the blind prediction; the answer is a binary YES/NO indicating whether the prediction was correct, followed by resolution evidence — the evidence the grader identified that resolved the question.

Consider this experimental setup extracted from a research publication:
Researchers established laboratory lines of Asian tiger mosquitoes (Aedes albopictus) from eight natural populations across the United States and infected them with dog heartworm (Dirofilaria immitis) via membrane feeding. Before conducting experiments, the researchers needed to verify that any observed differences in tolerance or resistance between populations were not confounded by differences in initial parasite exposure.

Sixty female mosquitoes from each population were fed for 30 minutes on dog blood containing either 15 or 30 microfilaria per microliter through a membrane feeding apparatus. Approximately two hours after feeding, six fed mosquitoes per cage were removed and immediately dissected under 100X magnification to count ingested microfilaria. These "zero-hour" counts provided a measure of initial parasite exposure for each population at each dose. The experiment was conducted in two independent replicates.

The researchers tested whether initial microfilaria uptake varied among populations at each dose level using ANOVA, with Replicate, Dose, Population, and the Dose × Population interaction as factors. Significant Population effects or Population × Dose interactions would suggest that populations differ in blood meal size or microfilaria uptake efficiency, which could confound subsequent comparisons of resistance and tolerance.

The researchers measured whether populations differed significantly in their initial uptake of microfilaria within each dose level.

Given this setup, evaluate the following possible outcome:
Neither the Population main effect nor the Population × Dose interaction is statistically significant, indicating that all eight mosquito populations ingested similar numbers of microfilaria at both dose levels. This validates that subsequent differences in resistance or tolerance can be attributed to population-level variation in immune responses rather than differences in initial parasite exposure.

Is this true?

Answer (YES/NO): YES